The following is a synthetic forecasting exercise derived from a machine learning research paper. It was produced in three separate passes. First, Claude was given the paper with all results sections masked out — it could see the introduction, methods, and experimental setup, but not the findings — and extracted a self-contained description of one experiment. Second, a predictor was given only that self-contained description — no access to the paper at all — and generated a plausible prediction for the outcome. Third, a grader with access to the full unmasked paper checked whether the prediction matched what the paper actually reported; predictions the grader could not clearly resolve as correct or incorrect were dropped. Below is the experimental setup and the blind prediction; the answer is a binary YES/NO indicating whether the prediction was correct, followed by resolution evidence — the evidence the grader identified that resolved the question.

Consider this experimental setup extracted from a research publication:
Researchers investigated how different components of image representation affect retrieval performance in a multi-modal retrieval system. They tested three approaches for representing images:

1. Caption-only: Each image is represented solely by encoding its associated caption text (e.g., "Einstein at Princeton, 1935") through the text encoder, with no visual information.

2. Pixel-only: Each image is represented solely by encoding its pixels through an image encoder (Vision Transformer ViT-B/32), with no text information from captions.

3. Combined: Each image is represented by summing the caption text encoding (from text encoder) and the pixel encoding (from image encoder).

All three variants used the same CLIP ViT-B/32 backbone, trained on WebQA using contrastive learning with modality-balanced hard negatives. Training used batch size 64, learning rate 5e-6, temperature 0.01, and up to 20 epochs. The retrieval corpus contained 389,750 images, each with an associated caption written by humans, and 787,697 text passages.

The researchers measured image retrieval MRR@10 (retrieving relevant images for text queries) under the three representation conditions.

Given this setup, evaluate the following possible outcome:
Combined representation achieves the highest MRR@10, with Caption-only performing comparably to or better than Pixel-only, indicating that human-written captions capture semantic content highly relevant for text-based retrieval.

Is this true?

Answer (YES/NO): YES